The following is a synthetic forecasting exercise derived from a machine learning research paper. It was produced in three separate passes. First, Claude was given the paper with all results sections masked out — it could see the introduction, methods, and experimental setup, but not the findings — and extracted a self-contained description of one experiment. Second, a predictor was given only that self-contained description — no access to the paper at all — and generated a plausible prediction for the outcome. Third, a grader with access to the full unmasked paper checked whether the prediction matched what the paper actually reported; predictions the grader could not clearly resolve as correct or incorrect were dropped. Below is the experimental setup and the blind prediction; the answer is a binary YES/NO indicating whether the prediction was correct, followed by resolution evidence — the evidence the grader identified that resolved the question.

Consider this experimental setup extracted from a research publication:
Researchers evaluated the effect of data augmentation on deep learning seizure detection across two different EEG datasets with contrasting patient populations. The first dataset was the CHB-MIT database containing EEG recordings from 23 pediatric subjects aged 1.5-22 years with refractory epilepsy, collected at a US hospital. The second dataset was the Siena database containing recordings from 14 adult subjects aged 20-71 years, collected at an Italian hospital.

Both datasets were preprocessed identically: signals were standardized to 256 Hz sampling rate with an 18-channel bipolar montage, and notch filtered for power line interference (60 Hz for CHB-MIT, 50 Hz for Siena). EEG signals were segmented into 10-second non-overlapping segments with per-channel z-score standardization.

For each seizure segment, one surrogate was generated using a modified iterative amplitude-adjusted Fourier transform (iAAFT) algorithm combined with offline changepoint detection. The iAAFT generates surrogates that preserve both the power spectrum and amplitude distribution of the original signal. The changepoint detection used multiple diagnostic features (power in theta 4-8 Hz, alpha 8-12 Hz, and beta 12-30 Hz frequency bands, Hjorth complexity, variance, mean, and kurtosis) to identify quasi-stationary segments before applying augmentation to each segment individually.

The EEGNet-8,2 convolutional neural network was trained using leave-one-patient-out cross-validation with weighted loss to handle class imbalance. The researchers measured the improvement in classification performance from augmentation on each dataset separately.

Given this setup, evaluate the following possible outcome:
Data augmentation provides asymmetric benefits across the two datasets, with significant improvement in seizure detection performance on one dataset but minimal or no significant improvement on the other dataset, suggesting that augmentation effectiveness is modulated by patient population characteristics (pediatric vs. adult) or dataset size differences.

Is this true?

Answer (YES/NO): NO